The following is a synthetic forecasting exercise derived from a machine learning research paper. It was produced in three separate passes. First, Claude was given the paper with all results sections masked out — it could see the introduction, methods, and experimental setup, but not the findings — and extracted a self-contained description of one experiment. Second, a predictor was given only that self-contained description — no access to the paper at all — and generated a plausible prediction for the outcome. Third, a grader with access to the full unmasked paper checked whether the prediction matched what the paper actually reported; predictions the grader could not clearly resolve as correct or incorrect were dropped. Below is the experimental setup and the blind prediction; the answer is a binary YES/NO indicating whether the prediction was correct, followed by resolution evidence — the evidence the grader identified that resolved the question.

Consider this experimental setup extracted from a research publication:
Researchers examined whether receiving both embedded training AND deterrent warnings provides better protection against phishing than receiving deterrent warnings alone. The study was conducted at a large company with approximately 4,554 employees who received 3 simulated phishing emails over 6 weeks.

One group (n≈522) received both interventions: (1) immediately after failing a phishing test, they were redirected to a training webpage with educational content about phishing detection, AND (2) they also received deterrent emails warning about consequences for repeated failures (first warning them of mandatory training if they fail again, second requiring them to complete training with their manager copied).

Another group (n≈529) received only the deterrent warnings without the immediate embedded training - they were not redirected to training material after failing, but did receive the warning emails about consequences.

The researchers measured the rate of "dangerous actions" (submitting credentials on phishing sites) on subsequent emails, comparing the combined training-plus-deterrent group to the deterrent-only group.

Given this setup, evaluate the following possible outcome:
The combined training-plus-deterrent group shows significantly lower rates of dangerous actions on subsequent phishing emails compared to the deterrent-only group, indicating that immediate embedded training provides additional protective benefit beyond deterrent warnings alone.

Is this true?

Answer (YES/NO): NO